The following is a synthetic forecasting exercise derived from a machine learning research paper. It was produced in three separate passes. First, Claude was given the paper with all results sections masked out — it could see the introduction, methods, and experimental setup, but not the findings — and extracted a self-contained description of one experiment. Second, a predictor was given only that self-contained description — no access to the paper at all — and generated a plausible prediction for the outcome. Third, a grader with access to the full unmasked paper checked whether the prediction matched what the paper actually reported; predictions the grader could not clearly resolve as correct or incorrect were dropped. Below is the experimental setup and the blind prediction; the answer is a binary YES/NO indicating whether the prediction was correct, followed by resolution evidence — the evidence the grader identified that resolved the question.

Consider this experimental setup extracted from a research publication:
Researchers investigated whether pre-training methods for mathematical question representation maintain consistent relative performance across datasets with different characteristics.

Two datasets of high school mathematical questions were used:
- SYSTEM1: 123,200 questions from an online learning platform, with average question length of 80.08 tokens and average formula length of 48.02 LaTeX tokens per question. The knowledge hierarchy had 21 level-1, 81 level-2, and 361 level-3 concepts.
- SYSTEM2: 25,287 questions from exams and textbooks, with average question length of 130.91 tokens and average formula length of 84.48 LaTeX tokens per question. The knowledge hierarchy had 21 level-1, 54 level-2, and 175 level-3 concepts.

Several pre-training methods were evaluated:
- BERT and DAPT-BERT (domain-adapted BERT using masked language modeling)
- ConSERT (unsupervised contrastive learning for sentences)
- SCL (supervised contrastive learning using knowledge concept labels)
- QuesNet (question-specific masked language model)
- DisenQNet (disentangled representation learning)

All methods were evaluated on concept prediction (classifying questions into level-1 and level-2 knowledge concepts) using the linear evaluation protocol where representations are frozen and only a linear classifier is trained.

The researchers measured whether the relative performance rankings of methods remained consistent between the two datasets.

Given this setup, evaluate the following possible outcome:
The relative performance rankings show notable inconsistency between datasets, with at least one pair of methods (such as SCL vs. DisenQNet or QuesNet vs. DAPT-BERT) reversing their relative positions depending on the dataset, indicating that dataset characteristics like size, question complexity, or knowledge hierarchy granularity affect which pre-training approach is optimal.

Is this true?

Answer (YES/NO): YES